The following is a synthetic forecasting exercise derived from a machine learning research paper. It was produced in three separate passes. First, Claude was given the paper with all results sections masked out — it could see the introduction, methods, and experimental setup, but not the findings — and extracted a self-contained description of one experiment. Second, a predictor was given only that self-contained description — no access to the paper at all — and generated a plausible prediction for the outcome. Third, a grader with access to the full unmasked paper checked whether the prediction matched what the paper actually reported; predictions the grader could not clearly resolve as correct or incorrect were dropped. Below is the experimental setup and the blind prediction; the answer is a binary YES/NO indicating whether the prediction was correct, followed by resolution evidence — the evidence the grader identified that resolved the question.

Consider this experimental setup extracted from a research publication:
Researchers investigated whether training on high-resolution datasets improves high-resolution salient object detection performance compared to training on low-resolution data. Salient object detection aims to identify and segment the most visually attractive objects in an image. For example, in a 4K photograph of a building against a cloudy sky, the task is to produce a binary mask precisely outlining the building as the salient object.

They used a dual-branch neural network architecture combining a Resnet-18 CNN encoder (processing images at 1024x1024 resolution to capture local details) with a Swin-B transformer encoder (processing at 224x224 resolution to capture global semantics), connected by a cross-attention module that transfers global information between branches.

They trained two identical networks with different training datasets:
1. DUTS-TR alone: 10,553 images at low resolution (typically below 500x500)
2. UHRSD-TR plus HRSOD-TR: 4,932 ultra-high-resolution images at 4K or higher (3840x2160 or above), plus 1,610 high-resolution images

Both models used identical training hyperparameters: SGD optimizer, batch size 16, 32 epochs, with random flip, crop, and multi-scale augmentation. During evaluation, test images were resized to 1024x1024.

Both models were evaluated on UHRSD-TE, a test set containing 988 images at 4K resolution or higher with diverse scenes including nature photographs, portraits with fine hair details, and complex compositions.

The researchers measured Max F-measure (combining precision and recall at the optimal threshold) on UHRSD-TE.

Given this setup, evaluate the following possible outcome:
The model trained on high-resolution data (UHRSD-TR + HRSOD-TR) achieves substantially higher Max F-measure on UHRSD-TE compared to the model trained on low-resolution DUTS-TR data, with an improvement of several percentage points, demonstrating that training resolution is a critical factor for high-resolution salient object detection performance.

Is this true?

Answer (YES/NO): NO